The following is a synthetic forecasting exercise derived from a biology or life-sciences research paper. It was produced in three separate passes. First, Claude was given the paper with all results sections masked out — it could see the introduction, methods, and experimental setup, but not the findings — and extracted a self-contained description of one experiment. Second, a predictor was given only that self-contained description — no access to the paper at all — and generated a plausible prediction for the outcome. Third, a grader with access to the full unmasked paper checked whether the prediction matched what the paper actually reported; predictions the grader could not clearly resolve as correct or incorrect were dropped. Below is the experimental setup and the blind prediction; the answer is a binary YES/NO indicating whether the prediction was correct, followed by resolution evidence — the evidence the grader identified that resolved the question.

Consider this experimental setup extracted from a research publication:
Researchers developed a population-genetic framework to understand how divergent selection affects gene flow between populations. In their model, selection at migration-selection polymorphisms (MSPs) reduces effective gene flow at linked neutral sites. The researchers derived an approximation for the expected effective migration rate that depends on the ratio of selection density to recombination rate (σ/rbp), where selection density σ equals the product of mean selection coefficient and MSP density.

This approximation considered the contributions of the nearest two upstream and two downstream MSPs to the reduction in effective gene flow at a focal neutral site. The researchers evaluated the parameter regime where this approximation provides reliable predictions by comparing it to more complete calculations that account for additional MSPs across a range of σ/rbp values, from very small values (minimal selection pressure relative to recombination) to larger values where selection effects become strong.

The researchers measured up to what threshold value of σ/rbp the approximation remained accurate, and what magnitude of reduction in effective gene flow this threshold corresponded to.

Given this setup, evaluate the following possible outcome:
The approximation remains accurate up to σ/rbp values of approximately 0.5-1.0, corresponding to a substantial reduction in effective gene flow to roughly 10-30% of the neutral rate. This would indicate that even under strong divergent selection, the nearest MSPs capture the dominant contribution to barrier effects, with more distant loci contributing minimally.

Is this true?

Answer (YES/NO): NO